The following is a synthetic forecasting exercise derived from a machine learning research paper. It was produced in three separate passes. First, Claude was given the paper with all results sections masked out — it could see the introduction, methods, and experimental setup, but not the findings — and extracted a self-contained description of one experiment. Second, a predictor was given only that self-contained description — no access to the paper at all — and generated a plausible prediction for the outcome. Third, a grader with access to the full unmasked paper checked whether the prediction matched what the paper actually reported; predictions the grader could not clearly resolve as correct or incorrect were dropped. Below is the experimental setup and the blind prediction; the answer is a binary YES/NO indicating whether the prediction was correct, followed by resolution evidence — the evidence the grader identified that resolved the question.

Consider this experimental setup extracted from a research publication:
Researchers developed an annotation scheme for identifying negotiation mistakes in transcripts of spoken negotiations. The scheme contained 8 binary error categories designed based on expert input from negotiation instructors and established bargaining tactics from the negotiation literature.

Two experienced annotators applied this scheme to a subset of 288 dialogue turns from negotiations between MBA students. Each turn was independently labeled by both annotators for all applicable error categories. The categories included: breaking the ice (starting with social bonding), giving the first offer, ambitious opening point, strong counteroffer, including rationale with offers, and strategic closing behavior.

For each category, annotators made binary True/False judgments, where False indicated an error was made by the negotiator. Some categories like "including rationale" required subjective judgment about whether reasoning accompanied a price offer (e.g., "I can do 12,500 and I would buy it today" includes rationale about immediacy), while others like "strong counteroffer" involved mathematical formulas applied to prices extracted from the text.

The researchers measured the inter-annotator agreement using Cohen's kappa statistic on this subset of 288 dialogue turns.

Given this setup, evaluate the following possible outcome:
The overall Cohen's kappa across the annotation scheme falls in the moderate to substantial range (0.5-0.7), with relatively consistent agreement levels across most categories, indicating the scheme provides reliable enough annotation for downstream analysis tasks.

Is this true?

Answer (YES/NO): NO